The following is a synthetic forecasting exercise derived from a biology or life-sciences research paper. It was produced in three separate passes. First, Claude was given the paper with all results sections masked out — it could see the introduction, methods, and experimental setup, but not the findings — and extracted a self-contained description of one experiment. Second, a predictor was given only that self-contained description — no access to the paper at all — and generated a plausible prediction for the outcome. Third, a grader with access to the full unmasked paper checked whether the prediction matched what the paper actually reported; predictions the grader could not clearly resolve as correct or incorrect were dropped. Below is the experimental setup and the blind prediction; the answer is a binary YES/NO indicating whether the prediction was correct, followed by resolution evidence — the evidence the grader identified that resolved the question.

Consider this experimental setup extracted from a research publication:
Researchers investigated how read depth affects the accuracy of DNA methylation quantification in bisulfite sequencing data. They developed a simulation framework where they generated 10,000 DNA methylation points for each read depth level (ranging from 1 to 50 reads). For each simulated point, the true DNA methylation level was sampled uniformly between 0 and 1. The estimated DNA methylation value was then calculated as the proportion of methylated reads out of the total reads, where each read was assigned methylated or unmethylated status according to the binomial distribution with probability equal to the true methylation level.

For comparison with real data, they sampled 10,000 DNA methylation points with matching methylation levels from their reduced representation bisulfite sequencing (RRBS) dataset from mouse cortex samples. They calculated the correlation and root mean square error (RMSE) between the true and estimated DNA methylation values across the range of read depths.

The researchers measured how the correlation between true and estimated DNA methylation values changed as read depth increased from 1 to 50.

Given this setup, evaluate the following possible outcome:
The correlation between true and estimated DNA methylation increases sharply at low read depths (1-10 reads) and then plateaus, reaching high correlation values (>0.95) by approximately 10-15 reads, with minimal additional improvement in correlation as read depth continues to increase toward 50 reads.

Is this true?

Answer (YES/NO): NO